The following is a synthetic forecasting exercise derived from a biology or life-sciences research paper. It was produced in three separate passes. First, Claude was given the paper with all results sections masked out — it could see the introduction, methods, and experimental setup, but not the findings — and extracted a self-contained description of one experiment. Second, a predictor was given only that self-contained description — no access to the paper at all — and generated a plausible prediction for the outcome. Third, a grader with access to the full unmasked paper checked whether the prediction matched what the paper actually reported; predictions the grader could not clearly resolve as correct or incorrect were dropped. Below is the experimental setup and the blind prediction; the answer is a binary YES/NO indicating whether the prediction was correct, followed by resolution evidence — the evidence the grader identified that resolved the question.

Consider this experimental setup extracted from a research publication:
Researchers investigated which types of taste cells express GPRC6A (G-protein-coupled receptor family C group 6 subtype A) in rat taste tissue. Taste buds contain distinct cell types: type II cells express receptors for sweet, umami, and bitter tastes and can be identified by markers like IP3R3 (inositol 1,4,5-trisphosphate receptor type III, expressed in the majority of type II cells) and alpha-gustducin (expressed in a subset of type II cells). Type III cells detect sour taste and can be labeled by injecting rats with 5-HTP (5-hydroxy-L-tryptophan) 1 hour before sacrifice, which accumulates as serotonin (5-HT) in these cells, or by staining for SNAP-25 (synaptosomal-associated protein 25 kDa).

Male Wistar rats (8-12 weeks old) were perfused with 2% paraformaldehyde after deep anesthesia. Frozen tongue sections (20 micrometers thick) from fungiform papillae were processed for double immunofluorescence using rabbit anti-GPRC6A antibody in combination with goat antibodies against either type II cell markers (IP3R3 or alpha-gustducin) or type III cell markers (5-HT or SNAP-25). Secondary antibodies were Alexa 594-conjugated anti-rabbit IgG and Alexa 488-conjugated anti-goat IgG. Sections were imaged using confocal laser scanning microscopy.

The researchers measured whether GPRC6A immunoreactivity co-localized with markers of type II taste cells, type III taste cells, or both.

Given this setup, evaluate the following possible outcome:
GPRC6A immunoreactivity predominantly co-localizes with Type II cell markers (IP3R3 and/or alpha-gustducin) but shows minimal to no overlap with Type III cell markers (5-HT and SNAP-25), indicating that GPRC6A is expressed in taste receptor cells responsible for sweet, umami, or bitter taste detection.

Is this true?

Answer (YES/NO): NO